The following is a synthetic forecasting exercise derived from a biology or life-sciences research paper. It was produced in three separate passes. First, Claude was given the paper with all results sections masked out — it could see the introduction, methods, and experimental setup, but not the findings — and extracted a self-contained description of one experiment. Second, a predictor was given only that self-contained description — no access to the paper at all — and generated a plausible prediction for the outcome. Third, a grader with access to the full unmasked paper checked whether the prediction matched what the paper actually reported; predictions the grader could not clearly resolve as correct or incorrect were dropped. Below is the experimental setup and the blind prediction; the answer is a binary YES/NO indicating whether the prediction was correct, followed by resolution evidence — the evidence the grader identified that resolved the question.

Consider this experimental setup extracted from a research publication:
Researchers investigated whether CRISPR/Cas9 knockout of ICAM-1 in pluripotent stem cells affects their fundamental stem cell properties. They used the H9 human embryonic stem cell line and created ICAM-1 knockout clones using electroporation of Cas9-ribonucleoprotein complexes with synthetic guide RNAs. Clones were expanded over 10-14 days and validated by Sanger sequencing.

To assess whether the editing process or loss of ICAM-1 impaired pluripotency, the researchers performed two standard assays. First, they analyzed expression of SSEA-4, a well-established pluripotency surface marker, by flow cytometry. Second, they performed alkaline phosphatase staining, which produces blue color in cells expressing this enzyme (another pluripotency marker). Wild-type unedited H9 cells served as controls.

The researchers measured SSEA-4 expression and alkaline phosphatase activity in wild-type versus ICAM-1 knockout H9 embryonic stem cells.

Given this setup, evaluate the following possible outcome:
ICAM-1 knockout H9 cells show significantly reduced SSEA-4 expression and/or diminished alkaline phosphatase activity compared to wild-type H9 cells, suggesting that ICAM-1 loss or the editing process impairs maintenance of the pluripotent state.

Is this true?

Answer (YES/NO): NO